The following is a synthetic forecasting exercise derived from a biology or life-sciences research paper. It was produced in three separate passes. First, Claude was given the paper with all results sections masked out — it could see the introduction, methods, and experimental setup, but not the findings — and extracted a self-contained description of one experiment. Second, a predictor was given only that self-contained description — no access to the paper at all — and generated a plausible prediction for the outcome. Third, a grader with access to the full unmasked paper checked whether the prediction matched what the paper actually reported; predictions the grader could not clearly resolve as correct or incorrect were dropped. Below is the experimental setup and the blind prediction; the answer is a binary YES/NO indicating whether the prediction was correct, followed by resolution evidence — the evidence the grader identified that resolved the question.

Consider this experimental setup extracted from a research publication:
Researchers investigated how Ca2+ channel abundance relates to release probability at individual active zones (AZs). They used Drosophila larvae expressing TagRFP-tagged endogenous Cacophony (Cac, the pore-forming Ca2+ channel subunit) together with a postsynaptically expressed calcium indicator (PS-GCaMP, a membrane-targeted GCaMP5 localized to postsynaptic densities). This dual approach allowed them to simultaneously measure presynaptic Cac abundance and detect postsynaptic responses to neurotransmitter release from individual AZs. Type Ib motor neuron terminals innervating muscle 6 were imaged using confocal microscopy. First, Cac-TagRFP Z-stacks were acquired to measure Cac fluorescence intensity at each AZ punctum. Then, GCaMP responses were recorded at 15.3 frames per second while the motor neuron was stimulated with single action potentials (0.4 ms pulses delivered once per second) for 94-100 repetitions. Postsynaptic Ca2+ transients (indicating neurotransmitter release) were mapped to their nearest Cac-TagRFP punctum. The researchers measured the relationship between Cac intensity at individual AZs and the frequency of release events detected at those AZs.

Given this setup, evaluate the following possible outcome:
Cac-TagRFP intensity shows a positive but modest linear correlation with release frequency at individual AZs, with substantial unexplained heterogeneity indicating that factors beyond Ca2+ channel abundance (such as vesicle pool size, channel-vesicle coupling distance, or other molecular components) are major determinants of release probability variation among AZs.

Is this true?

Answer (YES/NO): NO